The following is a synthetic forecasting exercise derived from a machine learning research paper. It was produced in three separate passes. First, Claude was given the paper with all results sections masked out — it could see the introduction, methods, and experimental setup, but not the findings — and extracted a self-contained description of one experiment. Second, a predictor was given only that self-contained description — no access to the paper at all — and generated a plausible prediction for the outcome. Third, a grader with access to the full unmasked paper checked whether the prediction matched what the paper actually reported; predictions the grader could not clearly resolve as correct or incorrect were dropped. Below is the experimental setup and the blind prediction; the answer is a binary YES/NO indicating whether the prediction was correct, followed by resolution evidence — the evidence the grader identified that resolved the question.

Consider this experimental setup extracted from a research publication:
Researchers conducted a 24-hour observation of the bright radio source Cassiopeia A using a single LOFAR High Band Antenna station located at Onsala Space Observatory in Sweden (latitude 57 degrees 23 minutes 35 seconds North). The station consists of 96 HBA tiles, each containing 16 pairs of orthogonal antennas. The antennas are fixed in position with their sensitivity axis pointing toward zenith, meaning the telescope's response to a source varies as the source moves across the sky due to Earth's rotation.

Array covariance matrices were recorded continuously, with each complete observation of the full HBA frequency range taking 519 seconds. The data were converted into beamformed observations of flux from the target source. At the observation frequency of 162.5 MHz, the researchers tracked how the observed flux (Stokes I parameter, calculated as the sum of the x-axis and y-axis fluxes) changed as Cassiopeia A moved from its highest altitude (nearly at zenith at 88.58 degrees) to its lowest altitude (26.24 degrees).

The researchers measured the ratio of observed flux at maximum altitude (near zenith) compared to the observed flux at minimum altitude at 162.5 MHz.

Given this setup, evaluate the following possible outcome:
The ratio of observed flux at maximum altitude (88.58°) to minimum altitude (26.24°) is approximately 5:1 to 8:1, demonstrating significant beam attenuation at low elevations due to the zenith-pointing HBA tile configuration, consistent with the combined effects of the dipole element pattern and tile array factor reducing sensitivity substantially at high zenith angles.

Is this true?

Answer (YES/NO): YES